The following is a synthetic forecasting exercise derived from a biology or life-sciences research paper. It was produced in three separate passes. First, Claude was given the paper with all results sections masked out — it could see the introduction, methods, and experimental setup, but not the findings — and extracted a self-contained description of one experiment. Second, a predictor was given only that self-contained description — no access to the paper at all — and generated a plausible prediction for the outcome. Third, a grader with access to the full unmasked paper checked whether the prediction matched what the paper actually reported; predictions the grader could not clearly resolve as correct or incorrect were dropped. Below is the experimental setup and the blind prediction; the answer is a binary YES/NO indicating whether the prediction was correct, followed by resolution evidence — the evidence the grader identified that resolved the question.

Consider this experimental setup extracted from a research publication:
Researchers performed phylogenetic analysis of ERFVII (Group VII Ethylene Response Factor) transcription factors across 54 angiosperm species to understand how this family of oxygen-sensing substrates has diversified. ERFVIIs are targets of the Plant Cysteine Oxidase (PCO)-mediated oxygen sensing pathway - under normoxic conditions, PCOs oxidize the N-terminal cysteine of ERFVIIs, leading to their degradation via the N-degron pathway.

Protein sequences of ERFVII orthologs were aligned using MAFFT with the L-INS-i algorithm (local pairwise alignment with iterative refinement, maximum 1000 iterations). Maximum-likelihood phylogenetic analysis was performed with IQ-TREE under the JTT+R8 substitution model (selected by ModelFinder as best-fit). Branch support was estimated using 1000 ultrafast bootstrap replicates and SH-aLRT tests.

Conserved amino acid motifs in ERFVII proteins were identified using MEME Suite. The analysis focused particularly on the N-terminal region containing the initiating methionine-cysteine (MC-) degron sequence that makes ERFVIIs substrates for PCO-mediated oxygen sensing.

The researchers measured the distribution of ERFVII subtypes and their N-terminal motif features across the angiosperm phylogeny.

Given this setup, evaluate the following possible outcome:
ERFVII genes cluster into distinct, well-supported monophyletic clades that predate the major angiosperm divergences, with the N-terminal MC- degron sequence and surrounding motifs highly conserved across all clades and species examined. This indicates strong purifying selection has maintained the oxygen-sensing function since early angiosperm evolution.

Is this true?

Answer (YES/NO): NO